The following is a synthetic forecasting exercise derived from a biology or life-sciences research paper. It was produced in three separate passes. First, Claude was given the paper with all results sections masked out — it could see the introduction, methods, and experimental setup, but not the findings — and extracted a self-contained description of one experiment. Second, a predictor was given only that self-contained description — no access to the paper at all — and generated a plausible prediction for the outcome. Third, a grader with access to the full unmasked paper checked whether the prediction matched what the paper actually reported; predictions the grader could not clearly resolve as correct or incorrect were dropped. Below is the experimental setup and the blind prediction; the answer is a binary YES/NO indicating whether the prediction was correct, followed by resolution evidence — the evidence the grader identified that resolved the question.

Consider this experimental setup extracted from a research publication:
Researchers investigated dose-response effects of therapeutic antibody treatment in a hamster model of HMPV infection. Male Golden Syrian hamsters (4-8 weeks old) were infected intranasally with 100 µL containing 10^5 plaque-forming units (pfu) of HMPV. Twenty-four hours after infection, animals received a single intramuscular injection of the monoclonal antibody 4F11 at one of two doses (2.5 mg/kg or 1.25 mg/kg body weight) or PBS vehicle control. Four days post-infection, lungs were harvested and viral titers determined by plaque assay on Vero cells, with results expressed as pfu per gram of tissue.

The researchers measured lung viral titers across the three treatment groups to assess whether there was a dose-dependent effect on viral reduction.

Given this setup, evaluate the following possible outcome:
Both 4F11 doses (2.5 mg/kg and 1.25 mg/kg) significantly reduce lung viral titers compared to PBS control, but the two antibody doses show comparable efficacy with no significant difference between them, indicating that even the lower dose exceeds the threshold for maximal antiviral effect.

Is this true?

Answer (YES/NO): NO